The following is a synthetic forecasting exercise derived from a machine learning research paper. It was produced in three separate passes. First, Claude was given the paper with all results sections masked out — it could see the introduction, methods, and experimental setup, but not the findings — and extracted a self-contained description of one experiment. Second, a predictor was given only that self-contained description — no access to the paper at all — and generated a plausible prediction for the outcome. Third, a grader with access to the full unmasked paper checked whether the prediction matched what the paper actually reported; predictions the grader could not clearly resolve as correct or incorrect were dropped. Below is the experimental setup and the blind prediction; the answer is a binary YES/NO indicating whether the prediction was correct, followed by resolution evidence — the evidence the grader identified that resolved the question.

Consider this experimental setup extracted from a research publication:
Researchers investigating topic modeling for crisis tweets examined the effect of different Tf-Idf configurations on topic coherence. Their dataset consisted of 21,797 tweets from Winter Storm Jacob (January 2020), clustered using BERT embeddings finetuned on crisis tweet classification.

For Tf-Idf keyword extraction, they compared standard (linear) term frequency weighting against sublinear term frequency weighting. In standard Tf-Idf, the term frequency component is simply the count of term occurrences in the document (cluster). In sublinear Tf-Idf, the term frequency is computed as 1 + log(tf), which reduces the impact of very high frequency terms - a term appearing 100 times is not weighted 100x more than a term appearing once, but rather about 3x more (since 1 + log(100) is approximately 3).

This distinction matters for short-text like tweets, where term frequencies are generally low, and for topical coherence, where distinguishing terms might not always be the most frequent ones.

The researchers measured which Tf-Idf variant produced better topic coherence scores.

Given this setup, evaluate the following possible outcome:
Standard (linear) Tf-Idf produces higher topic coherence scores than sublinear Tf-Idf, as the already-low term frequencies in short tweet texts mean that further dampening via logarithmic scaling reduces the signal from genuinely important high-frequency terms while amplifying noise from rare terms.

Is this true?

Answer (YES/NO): NO